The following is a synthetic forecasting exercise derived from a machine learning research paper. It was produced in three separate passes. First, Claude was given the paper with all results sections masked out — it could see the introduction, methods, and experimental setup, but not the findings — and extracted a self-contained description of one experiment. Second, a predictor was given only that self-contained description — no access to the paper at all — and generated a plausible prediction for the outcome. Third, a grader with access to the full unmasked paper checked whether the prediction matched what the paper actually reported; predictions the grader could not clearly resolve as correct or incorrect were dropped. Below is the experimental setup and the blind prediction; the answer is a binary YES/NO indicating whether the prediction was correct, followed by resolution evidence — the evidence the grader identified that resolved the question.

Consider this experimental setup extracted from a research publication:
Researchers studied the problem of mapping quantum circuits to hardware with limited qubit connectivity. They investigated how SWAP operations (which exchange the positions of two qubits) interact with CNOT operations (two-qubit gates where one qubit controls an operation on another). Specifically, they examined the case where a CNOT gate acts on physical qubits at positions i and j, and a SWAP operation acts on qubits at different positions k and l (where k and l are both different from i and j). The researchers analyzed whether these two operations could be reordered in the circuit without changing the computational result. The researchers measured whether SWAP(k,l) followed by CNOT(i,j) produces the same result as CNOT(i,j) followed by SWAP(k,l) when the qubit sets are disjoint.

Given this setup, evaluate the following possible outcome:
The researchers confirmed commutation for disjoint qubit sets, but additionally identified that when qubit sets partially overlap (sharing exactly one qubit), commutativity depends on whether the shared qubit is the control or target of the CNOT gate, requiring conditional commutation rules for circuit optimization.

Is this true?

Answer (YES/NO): NO